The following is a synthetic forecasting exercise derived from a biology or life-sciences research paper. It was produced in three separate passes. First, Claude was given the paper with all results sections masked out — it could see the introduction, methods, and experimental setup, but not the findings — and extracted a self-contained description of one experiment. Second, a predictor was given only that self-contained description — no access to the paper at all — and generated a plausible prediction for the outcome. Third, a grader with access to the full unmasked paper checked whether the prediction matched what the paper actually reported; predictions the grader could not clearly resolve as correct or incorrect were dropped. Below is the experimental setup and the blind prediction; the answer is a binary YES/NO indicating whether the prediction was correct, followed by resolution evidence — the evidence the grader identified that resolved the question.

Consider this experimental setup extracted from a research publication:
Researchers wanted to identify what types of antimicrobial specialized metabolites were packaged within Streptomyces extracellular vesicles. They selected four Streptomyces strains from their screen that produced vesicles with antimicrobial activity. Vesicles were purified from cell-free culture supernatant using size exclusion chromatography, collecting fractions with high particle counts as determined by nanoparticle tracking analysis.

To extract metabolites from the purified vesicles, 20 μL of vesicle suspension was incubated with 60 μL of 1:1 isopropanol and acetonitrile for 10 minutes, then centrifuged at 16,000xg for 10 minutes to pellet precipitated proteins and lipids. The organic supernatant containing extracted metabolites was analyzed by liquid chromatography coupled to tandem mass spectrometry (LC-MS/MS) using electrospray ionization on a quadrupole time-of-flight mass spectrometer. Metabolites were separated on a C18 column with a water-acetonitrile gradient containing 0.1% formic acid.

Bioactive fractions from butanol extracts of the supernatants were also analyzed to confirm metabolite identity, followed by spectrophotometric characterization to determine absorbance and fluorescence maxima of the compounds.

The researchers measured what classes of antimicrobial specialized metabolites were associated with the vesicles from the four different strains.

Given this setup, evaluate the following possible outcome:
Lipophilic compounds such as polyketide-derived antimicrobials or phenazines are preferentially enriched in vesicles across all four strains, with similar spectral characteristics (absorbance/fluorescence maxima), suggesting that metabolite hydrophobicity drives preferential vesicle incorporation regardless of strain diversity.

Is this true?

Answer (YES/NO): NO